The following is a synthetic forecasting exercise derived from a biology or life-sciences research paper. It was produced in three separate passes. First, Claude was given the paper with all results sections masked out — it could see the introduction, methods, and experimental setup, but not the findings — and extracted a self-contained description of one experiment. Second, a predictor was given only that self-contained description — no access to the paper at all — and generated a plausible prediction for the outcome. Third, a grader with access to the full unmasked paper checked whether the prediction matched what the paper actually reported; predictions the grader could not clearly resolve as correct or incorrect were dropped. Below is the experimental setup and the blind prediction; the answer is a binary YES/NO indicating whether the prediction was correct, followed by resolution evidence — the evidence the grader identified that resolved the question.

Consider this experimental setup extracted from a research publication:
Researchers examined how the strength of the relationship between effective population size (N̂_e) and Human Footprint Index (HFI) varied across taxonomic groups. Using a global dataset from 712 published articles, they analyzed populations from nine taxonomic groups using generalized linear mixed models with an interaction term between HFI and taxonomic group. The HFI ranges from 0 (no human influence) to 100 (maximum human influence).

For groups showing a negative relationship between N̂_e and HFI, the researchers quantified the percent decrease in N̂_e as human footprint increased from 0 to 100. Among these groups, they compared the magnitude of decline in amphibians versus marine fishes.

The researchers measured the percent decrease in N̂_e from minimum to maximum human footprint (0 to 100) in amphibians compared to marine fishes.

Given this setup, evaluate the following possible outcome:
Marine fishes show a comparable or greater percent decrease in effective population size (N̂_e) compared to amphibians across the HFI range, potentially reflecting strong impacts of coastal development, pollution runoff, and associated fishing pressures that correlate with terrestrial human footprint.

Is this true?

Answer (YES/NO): NO